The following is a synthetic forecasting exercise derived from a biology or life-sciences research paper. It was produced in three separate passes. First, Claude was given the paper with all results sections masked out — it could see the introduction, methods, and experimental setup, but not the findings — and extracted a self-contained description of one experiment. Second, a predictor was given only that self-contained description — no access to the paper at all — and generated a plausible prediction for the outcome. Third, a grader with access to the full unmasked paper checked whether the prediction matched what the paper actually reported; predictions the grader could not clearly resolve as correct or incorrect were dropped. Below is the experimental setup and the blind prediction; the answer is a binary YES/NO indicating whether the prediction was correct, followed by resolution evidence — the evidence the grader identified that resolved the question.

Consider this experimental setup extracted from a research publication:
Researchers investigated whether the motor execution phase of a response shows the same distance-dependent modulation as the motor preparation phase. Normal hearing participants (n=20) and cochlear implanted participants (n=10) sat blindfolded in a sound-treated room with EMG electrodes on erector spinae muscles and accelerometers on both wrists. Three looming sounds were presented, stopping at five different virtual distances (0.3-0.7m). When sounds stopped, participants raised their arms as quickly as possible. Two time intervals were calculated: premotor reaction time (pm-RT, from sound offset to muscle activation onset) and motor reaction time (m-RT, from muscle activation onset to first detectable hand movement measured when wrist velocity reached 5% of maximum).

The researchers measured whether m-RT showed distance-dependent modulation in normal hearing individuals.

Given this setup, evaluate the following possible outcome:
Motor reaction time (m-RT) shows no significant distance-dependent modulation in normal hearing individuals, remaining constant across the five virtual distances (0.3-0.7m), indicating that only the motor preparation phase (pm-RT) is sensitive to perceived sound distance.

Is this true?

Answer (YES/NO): YES